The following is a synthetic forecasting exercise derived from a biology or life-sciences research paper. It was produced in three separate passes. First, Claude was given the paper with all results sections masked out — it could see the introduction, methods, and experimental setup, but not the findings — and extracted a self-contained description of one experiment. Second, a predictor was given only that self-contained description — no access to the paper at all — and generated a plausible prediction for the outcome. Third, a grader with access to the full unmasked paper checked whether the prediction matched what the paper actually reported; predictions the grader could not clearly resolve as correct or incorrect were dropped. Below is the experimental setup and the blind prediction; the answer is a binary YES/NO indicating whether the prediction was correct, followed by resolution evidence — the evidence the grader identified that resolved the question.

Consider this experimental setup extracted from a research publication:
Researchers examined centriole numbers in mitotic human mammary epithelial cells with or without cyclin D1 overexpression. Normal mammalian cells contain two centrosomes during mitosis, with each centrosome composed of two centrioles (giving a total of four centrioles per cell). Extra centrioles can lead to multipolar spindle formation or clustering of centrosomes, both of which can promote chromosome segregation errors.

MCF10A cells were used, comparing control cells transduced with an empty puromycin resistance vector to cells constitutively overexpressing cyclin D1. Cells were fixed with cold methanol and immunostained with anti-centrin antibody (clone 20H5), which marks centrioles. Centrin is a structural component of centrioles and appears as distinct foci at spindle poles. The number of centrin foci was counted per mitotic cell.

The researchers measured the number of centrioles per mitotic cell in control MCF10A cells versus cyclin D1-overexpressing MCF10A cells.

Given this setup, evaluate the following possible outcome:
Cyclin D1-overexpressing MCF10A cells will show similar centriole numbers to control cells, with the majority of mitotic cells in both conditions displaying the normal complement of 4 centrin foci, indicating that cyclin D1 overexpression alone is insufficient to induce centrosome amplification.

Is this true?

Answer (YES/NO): NO